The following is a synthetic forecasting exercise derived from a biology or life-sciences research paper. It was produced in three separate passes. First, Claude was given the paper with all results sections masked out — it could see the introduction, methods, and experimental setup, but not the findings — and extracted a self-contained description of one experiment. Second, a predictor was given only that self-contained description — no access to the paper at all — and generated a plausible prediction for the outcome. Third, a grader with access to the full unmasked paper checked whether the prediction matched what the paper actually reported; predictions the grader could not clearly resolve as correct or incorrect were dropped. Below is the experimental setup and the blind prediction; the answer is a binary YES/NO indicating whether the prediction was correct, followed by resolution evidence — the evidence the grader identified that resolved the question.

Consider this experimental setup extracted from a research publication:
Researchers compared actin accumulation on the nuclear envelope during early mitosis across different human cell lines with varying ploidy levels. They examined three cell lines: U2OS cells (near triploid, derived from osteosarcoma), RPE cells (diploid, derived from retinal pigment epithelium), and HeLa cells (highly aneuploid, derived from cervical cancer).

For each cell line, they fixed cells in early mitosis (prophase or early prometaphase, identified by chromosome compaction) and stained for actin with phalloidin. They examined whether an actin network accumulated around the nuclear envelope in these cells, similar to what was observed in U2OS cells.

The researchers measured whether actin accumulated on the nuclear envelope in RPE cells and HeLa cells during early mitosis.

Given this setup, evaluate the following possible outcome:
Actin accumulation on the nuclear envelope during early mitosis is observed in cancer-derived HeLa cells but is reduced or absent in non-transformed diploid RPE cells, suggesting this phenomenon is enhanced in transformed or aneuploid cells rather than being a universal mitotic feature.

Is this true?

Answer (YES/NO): NO